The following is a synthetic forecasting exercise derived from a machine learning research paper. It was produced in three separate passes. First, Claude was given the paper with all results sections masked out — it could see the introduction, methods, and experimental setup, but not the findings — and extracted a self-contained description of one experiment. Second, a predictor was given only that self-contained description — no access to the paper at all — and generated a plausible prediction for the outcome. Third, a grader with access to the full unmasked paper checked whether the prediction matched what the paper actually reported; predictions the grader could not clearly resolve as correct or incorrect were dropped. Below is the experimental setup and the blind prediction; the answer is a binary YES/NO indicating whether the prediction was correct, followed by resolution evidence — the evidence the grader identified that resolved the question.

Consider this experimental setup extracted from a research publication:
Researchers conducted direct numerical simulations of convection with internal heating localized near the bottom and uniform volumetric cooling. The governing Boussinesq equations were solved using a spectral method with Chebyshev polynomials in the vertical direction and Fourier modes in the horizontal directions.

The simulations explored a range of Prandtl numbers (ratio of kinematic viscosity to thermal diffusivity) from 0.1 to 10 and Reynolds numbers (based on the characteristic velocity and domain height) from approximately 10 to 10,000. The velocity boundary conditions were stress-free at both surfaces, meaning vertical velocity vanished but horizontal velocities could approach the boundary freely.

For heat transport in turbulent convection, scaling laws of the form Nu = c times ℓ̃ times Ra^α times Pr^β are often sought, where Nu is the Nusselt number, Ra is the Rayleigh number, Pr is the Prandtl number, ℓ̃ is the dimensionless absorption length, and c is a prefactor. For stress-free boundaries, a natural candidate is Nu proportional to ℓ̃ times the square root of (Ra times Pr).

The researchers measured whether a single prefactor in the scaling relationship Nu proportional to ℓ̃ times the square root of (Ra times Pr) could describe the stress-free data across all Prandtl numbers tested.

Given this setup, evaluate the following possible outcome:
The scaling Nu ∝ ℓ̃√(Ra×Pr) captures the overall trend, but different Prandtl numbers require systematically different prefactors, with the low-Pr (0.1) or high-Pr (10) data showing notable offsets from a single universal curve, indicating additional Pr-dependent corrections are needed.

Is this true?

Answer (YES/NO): NO